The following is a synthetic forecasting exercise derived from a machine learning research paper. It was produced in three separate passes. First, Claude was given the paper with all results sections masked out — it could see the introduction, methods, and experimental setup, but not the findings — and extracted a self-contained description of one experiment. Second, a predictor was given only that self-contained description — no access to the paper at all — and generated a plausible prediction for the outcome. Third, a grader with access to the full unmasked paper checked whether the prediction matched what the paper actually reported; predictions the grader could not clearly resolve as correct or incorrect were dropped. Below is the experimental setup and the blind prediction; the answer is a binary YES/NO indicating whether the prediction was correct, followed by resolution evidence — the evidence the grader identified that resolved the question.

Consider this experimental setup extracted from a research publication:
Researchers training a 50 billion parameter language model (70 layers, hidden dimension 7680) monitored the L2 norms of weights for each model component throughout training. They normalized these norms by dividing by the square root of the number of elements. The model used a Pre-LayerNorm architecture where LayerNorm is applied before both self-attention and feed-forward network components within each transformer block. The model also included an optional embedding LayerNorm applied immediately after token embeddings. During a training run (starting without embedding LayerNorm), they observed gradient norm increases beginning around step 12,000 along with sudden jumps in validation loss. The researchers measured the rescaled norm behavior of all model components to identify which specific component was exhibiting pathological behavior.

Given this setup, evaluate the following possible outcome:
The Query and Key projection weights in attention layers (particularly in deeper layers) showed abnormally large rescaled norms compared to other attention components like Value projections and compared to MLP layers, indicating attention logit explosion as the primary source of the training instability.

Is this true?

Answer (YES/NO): NO